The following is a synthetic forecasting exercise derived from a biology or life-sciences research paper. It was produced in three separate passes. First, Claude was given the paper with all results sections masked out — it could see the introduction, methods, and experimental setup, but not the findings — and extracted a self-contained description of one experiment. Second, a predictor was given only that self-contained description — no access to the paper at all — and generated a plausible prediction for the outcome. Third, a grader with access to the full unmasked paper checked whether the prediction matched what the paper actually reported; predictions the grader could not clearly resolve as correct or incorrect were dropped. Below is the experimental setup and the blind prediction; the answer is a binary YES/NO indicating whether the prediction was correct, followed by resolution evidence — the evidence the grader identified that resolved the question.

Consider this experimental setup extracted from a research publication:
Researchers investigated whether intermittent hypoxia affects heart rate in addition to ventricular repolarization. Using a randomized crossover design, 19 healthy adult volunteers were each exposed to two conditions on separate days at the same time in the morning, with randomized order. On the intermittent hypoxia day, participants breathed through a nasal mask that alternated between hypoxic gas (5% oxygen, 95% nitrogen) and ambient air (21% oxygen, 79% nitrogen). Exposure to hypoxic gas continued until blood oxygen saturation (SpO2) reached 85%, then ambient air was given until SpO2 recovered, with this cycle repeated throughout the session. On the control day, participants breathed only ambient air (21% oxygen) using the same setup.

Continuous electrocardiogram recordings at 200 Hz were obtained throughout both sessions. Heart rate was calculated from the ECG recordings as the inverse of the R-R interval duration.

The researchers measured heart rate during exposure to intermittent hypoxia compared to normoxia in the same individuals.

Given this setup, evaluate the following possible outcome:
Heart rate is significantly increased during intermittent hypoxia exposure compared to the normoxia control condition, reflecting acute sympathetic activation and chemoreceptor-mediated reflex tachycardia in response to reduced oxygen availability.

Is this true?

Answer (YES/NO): YES